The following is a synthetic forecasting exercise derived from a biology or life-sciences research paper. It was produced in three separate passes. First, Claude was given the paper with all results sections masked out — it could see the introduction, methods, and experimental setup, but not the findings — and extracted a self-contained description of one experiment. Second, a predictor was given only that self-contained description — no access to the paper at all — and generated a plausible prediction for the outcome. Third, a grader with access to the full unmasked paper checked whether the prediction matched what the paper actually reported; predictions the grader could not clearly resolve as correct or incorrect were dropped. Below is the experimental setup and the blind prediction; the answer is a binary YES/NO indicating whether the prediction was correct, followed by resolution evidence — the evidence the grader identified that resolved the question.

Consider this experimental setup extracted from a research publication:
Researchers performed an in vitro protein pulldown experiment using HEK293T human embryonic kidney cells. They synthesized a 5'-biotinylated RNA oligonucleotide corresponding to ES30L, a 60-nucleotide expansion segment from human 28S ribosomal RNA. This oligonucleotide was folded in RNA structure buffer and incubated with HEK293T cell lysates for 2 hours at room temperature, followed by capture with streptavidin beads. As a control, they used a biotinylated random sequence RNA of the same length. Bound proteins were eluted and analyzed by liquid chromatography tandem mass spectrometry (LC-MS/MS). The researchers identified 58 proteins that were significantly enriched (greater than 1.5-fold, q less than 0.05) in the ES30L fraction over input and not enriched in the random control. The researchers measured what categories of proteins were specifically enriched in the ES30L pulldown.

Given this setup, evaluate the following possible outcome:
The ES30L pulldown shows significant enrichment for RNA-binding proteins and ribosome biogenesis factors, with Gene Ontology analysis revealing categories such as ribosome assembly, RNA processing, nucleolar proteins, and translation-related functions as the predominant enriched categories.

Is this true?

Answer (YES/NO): YES